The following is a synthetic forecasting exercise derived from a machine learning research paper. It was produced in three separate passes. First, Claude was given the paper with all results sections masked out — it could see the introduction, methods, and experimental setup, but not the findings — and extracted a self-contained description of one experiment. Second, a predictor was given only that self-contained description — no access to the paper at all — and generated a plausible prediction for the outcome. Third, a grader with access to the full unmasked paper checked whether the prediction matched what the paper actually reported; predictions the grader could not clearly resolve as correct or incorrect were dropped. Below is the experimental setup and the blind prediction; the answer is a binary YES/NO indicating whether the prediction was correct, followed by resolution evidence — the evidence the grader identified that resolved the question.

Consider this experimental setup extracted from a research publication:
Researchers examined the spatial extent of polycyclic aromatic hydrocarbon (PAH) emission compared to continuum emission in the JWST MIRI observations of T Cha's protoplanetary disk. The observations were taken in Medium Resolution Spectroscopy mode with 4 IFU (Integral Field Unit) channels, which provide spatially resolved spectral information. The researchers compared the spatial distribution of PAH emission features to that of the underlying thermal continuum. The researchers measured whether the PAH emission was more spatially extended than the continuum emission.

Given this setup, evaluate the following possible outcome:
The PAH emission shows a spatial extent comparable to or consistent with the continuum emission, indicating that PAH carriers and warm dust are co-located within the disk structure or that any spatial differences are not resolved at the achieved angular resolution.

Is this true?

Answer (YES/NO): NO